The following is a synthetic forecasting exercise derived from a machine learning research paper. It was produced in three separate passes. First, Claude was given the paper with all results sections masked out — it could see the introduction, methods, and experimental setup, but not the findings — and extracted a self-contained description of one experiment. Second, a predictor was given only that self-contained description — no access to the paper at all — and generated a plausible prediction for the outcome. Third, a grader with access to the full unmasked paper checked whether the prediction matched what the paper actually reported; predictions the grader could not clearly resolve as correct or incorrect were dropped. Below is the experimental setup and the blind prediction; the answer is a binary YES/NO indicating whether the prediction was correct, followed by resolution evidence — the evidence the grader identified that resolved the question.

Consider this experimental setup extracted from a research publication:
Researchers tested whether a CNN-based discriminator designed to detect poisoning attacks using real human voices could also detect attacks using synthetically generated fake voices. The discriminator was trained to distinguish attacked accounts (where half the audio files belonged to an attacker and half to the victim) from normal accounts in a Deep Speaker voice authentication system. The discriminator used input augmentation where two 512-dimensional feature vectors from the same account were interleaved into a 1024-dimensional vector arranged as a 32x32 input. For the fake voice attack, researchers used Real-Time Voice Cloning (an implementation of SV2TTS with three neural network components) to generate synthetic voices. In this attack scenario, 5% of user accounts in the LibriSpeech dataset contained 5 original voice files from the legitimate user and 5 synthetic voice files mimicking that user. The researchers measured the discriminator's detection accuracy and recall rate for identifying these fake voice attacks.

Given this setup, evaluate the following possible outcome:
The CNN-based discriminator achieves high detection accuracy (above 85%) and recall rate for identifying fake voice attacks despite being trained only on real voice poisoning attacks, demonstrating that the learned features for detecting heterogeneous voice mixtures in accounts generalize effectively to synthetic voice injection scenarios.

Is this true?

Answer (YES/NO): NO